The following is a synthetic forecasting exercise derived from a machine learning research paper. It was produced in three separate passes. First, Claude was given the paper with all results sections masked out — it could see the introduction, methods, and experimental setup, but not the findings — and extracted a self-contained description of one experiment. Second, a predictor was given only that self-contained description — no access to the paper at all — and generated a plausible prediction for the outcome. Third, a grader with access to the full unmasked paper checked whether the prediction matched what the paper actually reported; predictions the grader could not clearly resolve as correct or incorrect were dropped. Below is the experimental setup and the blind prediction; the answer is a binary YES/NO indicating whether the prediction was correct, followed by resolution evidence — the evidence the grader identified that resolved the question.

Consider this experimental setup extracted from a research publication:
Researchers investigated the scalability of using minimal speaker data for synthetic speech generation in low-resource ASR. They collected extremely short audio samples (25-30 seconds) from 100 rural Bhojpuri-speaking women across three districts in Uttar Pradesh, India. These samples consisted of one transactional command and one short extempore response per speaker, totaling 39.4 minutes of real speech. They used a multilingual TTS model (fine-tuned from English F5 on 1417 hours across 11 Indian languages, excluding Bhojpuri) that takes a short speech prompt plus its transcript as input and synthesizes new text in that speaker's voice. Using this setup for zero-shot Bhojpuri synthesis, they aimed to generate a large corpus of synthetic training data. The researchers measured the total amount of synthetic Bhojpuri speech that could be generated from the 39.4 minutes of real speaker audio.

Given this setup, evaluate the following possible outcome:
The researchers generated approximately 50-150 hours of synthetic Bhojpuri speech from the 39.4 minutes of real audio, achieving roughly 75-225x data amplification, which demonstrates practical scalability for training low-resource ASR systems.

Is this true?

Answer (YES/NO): YES